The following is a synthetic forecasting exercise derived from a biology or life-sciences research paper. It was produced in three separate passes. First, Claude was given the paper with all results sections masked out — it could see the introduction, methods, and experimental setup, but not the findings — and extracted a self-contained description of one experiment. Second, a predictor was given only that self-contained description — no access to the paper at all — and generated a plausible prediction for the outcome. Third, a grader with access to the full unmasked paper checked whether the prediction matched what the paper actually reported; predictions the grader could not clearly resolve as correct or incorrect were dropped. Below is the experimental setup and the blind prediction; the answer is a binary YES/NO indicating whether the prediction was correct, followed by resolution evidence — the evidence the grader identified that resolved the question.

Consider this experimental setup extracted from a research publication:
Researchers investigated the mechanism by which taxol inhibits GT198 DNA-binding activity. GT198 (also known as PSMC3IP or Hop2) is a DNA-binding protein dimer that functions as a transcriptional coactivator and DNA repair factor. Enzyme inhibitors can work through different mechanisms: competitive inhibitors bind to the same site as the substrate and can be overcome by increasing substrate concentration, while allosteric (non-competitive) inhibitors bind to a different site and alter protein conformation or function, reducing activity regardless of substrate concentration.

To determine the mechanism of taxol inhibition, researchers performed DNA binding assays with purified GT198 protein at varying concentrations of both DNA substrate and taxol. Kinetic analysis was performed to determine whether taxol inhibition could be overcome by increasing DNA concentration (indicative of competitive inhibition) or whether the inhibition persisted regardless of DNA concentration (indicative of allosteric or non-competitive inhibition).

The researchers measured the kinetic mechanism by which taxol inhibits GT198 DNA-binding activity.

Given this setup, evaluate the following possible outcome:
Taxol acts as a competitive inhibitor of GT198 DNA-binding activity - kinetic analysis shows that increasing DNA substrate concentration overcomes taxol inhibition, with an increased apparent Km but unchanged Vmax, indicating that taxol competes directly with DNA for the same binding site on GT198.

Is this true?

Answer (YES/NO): NO